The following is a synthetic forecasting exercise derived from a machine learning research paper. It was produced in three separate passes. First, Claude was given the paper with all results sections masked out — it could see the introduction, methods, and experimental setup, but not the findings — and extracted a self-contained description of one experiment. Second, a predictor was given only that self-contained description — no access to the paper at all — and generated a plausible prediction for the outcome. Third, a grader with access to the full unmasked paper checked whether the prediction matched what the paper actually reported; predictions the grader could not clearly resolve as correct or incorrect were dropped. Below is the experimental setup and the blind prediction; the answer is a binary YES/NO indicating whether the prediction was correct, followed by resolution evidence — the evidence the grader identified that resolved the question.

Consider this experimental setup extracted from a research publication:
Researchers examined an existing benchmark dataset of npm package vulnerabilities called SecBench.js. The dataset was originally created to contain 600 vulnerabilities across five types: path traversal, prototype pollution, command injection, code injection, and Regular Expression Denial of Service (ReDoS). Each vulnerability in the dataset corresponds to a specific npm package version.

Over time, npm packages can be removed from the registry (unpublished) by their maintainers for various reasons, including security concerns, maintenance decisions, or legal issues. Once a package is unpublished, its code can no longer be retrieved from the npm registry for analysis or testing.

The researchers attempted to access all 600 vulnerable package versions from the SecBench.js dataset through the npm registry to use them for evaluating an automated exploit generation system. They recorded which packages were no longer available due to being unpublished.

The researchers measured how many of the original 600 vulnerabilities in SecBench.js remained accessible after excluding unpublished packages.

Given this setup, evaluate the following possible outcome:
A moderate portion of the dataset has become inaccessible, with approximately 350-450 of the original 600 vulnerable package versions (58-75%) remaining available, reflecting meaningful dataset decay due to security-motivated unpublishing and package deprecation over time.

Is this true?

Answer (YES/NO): NO